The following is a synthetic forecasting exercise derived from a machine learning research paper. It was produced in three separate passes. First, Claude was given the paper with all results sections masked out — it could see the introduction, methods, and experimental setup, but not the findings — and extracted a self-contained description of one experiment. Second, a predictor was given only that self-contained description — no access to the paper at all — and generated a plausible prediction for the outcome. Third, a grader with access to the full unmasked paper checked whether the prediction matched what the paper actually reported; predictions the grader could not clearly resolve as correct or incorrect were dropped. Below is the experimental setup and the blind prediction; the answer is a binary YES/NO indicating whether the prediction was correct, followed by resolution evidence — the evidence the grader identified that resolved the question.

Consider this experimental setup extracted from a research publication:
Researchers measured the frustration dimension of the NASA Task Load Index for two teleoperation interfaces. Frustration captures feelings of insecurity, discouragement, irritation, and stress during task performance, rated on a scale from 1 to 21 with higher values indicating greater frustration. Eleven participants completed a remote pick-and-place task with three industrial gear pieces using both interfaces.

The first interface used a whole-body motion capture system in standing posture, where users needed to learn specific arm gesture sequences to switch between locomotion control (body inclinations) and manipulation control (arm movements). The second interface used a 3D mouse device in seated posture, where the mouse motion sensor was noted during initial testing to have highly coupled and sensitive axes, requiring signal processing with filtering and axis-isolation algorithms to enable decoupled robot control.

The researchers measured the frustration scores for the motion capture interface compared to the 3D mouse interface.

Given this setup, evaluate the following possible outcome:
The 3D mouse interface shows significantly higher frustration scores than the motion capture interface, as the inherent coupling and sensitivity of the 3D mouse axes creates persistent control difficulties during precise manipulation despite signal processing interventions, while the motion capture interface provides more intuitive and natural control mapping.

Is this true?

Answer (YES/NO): NO